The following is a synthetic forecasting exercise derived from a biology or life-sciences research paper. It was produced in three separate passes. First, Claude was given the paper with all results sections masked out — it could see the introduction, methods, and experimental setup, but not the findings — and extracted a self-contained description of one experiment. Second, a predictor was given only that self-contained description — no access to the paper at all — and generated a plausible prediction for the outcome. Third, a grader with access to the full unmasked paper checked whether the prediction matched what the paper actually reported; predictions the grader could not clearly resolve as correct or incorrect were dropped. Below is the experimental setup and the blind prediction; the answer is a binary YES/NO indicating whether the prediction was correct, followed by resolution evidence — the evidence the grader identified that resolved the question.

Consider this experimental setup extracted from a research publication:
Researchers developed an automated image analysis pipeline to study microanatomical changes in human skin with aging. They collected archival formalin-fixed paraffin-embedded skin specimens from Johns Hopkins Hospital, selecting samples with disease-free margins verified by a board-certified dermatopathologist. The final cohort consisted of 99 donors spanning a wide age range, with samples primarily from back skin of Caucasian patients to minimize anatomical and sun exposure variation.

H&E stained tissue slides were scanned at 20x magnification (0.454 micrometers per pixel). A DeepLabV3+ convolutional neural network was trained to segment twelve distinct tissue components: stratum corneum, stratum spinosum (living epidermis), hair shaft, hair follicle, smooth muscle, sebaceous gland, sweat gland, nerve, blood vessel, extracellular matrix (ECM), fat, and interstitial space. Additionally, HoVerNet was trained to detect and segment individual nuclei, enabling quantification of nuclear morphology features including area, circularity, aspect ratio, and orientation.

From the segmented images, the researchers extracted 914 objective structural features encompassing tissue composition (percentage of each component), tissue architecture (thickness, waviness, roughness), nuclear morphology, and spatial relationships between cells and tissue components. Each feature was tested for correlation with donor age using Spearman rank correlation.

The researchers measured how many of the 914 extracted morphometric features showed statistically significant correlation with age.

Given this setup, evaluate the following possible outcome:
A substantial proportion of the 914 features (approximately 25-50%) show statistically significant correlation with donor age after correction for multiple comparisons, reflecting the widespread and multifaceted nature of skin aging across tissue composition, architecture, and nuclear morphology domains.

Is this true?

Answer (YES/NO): NO